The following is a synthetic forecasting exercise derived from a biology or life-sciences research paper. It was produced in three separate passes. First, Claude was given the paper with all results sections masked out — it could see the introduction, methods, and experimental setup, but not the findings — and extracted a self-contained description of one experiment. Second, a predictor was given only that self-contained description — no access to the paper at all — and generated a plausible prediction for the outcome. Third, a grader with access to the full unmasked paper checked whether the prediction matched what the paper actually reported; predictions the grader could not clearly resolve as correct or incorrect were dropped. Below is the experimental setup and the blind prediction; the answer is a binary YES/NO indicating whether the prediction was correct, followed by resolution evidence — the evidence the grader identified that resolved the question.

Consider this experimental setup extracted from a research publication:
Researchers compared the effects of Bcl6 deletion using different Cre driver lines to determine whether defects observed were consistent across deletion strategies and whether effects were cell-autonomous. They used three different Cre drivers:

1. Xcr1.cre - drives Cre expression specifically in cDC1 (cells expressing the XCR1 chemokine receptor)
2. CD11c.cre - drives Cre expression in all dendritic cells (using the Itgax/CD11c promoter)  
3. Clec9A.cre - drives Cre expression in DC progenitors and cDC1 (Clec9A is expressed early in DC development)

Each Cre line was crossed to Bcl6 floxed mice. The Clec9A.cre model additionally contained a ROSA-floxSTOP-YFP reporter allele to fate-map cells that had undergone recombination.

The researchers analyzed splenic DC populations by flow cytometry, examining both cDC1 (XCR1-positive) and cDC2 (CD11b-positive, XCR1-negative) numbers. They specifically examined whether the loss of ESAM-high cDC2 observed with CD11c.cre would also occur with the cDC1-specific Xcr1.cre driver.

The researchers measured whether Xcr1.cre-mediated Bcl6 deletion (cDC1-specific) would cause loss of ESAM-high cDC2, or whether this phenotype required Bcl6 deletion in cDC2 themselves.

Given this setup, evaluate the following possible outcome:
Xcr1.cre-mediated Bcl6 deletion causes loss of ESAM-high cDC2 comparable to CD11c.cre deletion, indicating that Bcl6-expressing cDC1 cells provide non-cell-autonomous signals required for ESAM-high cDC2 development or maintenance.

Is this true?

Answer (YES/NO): NO